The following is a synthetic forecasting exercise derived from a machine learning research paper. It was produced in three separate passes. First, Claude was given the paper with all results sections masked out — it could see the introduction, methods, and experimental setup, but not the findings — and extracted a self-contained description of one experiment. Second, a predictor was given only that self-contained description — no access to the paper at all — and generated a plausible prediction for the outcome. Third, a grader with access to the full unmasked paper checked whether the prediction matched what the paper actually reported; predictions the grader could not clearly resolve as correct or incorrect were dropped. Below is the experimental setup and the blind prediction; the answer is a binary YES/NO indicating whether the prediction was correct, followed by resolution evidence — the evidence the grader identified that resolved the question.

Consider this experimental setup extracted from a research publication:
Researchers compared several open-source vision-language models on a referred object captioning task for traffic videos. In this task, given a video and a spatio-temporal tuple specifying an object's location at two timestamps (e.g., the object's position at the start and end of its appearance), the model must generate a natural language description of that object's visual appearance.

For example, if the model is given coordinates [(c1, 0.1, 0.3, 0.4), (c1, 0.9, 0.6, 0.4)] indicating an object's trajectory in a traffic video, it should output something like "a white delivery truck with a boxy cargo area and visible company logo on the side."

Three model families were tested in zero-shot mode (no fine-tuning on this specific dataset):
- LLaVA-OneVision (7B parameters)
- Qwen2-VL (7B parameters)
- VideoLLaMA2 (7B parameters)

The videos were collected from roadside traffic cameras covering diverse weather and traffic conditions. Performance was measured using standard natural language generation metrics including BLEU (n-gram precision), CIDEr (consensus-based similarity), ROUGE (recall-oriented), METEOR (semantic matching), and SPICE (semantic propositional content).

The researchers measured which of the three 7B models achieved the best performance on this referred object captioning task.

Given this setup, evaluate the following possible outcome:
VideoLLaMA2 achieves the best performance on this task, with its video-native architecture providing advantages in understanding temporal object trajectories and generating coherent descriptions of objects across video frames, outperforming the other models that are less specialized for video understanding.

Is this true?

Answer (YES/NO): NO